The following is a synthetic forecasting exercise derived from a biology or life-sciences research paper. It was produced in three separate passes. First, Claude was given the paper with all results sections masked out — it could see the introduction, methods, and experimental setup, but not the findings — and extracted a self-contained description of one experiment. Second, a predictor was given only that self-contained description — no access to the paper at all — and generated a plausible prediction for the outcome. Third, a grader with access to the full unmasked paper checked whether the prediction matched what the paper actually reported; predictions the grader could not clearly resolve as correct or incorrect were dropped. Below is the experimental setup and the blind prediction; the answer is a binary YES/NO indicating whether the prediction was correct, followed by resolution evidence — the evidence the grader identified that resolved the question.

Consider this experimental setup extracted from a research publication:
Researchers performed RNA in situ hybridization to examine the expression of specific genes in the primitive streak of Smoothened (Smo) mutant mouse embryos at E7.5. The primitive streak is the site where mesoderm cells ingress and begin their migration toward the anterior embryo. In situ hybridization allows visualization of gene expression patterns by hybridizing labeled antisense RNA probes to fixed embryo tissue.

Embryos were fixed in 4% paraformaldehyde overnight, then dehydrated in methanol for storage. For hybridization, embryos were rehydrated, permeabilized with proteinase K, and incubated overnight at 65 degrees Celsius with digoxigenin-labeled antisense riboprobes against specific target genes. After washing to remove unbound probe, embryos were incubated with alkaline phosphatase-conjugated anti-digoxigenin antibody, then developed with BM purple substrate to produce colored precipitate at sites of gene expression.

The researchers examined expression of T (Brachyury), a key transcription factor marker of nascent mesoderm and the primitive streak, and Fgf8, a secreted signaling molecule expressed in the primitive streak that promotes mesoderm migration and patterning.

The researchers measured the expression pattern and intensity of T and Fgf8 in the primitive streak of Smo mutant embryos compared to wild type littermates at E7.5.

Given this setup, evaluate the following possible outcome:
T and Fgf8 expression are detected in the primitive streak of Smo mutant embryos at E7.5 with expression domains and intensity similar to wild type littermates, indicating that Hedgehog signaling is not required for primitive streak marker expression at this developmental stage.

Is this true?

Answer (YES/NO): NO